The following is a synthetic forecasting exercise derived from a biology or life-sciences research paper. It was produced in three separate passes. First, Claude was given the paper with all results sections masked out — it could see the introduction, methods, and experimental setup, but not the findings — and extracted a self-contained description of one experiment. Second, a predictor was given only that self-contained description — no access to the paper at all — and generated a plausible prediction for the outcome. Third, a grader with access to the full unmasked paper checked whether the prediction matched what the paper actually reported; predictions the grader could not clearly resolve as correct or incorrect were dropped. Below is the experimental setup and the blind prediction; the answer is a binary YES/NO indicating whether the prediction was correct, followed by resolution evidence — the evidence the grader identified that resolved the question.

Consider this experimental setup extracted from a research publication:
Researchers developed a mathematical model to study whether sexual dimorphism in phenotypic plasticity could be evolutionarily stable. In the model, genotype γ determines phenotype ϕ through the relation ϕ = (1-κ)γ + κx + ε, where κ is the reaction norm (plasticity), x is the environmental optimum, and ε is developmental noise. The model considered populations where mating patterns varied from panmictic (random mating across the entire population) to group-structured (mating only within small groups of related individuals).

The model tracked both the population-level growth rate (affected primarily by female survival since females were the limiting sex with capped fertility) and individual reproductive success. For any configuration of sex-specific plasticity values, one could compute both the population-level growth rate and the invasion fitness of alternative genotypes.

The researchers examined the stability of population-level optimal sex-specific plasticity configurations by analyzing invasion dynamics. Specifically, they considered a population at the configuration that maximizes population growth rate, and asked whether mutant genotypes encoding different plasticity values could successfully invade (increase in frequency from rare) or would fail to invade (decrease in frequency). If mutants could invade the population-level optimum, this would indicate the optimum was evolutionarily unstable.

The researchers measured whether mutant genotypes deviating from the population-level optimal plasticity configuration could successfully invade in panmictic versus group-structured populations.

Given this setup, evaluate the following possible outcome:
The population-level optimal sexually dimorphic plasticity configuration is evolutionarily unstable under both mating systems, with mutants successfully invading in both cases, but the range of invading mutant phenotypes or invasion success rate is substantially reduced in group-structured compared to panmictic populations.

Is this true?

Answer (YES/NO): NO